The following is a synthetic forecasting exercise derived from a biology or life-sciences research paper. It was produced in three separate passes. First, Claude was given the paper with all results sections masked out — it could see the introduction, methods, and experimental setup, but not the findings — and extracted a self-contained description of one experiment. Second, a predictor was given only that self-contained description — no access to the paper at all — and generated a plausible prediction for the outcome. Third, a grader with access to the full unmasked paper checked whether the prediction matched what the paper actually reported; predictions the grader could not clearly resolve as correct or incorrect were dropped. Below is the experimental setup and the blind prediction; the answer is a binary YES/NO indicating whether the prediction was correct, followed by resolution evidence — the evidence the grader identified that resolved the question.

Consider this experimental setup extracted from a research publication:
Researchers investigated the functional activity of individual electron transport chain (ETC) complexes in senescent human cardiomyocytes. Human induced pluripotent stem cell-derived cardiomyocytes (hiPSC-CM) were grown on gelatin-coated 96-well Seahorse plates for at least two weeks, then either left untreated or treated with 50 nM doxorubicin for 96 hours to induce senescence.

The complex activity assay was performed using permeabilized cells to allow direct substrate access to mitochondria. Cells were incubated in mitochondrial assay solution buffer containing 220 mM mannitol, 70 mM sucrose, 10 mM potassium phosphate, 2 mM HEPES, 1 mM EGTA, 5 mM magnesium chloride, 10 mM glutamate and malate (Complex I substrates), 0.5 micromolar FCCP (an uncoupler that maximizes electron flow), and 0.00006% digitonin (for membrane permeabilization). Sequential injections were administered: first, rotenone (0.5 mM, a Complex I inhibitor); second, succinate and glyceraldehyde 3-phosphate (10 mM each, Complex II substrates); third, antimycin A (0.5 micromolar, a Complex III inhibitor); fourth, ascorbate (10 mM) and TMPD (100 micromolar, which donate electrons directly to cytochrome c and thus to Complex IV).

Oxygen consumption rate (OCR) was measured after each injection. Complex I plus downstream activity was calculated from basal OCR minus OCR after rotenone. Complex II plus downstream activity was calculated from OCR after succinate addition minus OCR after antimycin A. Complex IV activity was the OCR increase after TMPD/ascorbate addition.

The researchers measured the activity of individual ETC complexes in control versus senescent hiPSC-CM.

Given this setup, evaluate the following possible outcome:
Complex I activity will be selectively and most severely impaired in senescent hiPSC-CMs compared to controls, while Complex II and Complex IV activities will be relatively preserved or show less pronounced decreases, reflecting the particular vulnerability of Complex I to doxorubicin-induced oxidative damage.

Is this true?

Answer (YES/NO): NO